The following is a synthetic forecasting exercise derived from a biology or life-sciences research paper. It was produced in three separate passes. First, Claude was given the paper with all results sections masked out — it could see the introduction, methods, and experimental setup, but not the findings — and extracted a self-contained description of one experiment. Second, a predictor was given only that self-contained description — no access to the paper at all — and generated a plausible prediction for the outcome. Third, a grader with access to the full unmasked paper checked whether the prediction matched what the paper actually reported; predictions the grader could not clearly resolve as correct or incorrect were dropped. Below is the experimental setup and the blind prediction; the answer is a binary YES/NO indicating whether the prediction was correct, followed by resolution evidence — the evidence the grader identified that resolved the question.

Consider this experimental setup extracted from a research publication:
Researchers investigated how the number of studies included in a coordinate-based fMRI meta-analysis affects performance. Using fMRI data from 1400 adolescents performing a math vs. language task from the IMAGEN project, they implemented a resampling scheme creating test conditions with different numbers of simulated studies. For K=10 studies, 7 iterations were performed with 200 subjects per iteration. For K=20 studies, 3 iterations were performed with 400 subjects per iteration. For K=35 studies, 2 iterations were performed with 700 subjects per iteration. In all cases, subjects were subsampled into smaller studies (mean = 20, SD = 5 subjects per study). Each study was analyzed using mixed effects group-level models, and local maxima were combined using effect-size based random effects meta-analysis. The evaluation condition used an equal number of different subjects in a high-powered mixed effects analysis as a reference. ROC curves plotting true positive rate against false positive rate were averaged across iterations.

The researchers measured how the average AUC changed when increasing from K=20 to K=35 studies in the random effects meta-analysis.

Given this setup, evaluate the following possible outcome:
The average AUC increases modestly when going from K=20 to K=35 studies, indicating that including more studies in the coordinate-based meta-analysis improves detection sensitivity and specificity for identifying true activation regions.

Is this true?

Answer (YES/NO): NO